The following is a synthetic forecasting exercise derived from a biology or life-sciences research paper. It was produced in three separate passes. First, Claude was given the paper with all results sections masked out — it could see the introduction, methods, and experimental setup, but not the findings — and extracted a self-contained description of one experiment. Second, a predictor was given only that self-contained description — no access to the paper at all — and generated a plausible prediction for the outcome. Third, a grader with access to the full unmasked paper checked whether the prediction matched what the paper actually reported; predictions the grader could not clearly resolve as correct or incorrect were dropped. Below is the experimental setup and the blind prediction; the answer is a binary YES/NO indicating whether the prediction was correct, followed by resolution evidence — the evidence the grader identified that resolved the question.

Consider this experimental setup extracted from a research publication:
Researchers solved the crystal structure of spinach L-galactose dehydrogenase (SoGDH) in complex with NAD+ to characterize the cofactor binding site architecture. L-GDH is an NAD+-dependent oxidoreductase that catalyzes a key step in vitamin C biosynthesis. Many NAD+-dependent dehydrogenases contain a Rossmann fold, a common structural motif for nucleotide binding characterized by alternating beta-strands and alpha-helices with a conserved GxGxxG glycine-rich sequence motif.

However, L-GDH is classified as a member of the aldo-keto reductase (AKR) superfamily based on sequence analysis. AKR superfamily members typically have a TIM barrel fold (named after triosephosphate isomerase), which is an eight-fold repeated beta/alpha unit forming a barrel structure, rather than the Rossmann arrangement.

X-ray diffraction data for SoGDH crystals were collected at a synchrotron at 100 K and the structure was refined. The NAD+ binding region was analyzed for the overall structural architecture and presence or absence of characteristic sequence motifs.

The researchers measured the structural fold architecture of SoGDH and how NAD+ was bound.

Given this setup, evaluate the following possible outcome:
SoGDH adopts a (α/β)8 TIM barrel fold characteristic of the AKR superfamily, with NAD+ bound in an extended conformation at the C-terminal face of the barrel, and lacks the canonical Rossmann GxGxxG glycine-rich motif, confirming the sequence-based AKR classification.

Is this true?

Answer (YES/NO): YES